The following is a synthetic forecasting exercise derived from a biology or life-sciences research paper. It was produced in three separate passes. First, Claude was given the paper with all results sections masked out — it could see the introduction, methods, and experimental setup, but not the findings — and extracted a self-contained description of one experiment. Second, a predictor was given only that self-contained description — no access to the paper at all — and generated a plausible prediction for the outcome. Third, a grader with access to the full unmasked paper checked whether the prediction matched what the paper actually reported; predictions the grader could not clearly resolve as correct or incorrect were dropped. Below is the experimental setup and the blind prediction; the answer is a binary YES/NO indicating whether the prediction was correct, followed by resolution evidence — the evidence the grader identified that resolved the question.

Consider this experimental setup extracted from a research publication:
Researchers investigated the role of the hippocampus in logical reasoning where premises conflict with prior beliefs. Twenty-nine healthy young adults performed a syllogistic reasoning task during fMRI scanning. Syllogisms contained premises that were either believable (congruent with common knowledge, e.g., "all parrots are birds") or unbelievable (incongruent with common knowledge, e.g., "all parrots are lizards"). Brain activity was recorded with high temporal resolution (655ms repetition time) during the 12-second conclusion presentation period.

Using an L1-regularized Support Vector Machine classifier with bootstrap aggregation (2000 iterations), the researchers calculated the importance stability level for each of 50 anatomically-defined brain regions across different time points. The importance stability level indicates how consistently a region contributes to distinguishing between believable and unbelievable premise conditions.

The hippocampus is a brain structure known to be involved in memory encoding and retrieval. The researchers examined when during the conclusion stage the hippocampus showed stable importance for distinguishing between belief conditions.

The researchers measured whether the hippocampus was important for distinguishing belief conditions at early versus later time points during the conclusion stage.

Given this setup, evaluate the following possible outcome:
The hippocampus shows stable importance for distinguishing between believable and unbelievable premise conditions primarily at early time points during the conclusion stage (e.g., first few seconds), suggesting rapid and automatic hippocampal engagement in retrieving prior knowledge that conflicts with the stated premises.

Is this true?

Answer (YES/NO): NO